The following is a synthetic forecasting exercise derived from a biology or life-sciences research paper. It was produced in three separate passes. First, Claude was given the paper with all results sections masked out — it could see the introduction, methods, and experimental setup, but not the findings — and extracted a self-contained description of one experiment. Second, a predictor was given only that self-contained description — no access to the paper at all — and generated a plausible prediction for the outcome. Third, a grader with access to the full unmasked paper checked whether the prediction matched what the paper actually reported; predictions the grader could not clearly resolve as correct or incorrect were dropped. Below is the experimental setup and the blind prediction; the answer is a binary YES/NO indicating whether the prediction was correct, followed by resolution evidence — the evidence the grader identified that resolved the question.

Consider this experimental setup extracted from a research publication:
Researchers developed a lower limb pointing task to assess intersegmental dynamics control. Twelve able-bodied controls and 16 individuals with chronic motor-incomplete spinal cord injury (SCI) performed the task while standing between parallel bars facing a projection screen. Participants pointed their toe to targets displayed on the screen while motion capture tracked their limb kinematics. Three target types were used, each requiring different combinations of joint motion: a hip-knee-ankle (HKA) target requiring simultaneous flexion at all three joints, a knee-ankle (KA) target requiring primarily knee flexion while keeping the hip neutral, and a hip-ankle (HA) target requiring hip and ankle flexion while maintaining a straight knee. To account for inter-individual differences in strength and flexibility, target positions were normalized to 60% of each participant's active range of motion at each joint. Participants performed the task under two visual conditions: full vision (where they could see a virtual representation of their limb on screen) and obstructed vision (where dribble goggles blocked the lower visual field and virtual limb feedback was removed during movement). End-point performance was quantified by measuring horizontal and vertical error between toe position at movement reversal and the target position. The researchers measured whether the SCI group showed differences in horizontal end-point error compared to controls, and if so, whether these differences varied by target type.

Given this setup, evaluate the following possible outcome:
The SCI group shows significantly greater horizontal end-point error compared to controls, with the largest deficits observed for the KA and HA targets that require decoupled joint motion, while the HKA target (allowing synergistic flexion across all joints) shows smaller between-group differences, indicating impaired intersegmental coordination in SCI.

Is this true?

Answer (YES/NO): NO